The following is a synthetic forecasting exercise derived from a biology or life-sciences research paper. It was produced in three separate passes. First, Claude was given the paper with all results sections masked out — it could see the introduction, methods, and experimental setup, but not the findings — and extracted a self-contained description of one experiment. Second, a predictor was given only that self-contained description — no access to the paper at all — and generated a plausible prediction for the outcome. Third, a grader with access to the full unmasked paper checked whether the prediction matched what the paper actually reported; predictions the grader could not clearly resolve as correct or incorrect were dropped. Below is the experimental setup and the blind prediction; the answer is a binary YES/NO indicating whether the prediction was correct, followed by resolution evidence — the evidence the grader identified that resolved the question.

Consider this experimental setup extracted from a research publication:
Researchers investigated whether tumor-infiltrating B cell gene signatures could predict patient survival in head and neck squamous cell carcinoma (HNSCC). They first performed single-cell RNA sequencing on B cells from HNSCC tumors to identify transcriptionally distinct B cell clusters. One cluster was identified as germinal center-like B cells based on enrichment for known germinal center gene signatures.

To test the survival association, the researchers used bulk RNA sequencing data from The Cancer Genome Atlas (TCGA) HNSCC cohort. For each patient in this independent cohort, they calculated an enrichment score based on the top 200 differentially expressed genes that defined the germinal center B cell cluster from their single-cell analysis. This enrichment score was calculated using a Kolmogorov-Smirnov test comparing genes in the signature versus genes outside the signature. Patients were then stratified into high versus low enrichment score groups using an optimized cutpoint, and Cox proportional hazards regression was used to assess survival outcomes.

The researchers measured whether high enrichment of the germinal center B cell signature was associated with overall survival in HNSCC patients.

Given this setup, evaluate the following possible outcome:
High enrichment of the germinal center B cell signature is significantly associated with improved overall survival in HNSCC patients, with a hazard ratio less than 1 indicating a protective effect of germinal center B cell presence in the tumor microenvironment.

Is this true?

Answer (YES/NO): YES